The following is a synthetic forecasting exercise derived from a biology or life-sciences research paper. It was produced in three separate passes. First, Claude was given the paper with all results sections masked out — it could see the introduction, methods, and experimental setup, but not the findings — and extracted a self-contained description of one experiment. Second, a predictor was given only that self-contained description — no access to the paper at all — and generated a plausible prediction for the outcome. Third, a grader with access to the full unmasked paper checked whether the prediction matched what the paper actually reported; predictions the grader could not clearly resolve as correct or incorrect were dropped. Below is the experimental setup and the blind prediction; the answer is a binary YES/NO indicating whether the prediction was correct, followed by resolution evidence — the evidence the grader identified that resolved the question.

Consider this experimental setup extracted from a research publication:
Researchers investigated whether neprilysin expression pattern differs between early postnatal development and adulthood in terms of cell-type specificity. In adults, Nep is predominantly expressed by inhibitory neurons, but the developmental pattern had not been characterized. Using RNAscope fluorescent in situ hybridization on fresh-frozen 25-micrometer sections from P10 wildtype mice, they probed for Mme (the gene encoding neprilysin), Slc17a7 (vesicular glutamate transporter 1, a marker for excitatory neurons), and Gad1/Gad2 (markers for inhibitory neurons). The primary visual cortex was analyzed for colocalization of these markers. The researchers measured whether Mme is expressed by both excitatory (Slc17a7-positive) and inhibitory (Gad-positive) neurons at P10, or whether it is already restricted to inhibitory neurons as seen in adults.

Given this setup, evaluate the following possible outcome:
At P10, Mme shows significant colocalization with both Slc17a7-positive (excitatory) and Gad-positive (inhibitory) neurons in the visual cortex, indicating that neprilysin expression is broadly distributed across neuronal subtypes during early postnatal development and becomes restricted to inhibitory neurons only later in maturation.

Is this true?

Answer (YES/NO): YES